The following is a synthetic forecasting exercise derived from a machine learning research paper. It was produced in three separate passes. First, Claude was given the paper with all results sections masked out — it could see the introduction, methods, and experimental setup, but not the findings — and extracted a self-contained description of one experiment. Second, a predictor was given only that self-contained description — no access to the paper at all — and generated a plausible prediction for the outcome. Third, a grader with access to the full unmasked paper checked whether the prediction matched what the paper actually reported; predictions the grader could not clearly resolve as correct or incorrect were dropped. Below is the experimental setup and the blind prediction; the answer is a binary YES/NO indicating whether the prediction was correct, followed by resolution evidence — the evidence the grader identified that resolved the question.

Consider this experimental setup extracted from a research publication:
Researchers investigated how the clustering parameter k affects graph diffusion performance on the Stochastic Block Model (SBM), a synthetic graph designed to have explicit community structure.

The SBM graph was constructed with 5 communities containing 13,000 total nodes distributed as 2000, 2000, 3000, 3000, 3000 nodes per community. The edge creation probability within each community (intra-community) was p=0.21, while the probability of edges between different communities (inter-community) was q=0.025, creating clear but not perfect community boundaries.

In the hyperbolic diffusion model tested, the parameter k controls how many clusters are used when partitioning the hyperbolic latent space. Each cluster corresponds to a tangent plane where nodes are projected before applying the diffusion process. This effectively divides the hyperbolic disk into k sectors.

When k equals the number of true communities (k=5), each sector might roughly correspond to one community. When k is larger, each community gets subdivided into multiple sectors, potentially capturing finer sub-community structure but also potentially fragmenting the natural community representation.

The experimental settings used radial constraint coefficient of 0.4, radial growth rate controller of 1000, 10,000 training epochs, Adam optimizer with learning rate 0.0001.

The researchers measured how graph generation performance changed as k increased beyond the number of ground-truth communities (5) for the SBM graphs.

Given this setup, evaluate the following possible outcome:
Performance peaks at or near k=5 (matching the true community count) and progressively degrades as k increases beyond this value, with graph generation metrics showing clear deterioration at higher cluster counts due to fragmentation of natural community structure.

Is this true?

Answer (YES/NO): NO